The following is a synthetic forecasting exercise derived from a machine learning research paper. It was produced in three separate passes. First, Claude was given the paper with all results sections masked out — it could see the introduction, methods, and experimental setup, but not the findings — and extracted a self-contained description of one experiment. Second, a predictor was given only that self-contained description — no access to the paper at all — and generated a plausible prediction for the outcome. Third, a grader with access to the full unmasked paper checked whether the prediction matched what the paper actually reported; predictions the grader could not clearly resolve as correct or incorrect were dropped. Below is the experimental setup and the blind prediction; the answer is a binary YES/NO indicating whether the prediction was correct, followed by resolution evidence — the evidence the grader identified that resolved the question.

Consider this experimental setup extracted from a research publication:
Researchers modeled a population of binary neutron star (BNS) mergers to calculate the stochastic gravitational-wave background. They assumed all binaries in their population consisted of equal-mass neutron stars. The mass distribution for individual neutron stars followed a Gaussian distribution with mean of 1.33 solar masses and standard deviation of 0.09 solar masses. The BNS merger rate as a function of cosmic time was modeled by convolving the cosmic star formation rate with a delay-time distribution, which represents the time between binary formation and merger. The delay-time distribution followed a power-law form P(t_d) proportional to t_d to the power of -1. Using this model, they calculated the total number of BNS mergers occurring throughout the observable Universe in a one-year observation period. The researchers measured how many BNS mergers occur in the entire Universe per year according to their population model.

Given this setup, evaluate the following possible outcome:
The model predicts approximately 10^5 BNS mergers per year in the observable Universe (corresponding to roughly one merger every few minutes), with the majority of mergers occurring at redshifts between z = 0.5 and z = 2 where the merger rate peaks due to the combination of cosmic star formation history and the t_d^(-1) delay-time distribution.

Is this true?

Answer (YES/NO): NO